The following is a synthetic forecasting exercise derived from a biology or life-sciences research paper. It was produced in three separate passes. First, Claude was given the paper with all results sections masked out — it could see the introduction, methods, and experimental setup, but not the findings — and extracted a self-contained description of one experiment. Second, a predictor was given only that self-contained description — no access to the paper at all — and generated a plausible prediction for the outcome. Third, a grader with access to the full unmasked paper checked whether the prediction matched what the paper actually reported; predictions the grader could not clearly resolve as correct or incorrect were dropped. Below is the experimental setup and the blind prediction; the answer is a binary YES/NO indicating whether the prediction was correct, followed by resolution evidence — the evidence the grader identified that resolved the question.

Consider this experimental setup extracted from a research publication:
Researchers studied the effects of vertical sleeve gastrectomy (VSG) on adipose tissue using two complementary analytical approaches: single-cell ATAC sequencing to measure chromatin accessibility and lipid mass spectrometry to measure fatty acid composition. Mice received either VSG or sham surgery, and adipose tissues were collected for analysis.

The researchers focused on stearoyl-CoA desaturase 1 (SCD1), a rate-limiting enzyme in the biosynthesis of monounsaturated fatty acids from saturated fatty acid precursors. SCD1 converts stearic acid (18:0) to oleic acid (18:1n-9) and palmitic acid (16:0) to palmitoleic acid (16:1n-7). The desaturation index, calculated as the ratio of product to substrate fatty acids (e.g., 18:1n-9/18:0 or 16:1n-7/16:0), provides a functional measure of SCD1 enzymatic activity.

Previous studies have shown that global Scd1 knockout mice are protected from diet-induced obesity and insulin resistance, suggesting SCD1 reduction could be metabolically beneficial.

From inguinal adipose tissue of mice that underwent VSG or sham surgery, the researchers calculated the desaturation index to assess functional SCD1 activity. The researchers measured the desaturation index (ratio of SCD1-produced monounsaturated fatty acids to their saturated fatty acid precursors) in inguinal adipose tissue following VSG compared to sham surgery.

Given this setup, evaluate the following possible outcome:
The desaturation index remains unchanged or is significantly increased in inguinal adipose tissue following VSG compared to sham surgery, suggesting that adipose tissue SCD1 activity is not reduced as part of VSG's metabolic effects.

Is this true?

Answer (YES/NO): NO